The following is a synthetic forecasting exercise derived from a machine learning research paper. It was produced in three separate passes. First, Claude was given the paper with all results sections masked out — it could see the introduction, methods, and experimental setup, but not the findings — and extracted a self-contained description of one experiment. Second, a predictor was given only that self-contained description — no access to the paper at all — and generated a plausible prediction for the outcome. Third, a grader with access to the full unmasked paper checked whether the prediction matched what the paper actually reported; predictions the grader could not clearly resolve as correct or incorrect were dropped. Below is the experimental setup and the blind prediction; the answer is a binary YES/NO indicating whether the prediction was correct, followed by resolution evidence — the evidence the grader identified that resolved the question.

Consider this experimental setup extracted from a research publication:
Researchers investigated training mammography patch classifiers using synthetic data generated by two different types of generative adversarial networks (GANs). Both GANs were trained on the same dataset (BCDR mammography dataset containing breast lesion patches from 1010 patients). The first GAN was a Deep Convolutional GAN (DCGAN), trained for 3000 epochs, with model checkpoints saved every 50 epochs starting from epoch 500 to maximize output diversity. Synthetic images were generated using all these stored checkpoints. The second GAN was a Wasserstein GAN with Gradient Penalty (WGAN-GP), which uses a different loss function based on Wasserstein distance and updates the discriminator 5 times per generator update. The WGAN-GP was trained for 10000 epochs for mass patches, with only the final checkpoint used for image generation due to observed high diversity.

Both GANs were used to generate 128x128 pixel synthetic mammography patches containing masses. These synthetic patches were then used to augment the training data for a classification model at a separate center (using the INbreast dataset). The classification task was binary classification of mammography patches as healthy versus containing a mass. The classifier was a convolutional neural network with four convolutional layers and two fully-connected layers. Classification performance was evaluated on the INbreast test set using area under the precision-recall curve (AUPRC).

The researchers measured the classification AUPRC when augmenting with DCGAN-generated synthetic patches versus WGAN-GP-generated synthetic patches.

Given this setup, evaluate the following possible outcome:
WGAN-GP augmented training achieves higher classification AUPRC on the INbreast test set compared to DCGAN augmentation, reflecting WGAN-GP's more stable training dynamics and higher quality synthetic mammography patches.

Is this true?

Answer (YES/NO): NO